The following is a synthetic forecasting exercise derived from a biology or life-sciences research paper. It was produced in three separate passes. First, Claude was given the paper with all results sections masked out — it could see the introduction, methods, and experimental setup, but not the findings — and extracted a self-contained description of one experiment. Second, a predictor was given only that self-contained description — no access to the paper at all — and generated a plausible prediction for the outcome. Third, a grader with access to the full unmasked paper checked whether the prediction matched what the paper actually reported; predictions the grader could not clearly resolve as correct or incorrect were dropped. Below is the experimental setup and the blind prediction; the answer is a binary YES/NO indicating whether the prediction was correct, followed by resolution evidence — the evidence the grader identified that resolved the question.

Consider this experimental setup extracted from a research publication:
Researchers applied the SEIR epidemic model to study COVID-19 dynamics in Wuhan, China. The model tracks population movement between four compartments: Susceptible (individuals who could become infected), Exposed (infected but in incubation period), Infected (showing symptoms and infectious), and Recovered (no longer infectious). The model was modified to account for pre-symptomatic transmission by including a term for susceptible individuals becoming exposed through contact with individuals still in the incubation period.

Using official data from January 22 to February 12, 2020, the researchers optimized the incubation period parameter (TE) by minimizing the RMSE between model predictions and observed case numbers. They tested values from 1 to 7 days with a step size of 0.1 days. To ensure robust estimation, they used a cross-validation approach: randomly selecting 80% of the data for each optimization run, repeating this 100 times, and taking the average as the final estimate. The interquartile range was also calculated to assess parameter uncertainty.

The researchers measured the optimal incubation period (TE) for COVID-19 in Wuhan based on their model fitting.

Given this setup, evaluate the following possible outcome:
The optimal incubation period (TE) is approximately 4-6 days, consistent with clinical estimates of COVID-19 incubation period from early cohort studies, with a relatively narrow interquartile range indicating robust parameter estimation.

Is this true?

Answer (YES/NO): NO